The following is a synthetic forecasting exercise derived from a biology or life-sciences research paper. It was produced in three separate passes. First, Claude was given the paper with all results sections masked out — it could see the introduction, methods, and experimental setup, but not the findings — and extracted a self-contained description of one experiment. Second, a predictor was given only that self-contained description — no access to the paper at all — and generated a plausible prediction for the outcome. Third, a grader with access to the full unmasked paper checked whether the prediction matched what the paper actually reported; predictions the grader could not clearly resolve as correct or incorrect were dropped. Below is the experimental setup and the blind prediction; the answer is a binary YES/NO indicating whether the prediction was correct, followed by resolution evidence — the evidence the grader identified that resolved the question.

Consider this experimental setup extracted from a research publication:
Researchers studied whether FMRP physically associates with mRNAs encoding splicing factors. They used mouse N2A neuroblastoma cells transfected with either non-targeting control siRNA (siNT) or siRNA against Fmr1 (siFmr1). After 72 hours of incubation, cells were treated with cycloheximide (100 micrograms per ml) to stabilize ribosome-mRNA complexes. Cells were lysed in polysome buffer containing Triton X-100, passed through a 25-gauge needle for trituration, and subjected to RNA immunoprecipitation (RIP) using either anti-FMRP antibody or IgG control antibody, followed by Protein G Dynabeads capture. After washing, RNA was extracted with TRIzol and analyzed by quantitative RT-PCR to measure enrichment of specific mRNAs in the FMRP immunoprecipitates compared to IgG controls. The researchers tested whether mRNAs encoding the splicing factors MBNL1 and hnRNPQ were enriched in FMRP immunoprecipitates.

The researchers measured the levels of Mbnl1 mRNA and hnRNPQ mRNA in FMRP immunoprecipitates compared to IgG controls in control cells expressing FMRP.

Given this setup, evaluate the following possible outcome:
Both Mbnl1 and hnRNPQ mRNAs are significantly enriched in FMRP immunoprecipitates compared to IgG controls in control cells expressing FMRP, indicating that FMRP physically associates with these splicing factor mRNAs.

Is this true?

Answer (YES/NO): NO